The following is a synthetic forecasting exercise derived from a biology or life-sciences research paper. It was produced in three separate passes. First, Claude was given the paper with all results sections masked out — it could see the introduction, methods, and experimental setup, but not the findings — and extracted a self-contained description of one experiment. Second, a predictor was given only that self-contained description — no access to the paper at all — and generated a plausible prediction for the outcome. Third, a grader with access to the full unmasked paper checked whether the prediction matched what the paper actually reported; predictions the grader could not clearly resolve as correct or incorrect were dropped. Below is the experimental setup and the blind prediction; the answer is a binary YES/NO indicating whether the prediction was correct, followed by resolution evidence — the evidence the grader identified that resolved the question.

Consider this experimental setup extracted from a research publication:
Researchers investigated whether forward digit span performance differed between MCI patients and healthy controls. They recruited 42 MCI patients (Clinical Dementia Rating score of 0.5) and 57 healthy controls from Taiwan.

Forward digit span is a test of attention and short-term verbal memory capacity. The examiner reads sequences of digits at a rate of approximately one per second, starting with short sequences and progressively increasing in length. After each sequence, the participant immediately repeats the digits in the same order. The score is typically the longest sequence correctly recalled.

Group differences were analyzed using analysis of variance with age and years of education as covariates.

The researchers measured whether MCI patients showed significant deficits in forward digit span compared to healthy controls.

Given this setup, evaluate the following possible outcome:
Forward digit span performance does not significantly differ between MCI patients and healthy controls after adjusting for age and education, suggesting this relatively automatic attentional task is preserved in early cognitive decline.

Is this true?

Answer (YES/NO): NO